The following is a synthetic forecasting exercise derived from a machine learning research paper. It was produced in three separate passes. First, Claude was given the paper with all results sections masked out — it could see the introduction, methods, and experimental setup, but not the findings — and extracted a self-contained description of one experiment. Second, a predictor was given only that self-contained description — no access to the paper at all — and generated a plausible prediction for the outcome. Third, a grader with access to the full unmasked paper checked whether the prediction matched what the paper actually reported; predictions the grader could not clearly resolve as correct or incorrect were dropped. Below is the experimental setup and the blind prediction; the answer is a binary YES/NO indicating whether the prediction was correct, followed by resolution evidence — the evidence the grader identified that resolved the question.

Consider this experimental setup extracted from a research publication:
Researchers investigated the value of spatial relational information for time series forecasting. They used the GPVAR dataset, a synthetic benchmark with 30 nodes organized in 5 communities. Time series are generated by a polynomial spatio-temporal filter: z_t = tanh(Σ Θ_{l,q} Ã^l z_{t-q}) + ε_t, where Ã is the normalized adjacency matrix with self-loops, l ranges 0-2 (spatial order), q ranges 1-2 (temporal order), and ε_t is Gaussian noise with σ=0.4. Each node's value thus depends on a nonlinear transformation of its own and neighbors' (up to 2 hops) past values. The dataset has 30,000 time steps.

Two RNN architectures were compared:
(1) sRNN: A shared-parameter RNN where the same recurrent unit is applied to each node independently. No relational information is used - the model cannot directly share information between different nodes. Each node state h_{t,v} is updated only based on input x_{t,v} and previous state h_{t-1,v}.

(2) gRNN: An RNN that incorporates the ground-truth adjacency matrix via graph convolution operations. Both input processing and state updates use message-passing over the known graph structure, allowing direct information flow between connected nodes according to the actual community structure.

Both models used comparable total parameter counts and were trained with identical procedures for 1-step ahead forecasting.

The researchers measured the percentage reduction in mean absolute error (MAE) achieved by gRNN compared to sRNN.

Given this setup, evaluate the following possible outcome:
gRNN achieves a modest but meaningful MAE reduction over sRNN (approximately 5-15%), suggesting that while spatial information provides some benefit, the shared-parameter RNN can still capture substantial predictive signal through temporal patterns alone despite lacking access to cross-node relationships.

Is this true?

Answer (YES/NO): NO